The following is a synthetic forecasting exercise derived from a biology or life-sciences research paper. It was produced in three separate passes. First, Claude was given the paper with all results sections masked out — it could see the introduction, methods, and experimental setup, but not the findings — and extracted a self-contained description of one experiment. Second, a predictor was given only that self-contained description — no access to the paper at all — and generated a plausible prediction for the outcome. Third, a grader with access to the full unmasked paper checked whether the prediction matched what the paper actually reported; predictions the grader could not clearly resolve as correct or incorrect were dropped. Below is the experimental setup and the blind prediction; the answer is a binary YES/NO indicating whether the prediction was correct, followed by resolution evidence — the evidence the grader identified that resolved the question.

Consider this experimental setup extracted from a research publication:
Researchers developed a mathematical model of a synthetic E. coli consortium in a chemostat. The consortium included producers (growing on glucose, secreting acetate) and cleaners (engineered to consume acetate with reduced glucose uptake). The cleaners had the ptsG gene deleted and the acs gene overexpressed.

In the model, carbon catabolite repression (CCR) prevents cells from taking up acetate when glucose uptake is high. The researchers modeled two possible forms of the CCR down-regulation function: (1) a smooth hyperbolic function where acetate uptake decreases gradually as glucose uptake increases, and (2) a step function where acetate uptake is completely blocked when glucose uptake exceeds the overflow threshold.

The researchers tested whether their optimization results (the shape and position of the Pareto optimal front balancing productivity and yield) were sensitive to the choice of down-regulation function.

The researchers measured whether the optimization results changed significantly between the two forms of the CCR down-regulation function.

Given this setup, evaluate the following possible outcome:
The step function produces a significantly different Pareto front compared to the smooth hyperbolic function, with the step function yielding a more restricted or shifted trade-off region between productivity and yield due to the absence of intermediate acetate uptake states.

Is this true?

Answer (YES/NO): NO